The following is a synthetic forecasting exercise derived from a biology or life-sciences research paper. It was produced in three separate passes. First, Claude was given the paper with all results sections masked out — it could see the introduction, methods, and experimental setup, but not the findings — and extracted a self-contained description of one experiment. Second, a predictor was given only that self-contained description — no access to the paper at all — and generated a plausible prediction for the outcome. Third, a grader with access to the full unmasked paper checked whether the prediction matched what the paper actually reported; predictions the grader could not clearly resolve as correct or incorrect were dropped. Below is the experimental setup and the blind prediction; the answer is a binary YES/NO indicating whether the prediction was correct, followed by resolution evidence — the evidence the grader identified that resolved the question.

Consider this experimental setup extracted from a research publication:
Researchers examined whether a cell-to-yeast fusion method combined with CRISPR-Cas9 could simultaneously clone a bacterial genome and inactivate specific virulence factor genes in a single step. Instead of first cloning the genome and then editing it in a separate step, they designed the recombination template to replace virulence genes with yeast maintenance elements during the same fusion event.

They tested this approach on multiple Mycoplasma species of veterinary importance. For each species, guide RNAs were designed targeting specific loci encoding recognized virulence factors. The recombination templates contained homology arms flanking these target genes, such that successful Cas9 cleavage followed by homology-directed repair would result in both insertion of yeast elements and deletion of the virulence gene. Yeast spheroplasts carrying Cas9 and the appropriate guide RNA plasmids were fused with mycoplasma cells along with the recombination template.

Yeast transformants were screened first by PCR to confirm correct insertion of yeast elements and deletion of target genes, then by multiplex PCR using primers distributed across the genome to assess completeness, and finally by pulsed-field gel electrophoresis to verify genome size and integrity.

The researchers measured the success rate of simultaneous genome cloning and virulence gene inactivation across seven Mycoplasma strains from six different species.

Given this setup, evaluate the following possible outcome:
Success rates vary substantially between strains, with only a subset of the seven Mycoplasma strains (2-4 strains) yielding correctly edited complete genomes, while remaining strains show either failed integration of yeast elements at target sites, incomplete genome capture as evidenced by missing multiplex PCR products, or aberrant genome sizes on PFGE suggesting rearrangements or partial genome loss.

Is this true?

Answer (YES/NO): NO